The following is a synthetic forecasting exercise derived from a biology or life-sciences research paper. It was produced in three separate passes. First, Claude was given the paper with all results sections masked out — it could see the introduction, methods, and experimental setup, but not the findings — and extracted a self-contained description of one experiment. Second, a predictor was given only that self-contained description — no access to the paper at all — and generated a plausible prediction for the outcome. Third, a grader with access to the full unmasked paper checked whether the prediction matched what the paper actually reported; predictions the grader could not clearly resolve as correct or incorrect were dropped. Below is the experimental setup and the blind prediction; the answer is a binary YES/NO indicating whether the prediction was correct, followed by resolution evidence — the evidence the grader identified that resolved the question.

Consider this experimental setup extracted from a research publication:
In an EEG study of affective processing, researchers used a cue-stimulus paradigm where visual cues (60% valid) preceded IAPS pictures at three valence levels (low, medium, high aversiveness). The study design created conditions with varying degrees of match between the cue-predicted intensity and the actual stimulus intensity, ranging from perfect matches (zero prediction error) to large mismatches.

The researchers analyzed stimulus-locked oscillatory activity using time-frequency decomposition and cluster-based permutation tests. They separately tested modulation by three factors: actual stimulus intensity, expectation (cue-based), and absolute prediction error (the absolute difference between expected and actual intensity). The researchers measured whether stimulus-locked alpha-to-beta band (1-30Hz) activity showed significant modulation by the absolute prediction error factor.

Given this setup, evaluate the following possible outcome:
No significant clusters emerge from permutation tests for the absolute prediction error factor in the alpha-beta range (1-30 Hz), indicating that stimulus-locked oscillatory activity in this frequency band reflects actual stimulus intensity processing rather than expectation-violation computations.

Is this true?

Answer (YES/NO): NO